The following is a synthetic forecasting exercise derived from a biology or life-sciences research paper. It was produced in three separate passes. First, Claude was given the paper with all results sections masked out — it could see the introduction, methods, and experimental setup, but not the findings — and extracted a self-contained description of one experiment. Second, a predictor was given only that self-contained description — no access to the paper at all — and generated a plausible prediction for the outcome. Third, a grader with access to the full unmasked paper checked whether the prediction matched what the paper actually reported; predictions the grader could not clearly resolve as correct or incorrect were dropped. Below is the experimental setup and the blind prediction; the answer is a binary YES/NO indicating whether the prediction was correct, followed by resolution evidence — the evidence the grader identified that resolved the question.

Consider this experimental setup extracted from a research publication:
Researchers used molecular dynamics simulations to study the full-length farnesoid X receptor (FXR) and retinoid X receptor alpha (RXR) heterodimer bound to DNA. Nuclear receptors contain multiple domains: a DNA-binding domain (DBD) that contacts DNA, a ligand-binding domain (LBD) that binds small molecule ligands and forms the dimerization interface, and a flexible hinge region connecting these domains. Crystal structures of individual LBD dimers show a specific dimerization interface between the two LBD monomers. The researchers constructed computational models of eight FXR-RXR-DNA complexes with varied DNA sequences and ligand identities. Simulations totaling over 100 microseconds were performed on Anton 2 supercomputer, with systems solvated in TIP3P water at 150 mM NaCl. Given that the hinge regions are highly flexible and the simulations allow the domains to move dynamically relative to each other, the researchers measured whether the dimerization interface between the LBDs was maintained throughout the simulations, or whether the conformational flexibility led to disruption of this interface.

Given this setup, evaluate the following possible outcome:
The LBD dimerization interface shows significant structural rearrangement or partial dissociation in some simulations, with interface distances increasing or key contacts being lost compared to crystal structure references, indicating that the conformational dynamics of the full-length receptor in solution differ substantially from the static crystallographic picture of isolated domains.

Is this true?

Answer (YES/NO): NO